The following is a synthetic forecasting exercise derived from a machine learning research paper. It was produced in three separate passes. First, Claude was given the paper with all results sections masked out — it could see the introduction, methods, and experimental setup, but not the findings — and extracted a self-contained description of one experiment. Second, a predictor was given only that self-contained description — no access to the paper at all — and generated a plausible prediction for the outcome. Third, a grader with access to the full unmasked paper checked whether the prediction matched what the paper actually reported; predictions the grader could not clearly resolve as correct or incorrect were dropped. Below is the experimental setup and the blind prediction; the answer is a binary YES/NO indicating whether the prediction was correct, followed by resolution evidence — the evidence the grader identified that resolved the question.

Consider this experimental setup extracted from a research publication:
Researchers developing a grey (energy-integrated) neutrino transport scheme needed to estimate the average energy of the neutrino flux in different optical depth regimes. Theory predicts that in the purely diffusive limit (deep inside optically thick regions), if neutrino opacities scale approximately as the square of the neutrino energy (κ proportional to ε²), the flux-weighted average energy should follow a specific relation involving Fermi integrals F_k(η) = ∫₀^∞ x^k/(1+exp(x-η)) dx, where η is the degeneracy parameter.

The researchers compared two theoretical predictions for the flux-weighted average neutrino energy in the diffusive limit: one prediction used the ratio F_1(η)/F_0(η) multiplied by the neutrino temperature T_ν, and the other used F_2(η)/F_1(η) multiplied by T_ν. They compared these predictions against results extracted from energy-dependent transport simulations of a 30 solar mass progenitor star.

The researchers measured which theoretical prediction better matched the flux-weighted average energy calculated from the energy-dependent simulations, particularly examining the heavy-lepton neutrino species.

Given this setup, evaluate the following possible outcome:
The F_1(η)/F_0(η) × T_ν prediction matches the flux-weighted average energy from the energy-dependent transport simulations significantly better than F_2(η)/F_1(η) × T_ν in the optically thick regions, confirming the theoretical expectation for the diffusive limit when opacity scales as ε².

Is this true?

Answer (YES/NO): NO